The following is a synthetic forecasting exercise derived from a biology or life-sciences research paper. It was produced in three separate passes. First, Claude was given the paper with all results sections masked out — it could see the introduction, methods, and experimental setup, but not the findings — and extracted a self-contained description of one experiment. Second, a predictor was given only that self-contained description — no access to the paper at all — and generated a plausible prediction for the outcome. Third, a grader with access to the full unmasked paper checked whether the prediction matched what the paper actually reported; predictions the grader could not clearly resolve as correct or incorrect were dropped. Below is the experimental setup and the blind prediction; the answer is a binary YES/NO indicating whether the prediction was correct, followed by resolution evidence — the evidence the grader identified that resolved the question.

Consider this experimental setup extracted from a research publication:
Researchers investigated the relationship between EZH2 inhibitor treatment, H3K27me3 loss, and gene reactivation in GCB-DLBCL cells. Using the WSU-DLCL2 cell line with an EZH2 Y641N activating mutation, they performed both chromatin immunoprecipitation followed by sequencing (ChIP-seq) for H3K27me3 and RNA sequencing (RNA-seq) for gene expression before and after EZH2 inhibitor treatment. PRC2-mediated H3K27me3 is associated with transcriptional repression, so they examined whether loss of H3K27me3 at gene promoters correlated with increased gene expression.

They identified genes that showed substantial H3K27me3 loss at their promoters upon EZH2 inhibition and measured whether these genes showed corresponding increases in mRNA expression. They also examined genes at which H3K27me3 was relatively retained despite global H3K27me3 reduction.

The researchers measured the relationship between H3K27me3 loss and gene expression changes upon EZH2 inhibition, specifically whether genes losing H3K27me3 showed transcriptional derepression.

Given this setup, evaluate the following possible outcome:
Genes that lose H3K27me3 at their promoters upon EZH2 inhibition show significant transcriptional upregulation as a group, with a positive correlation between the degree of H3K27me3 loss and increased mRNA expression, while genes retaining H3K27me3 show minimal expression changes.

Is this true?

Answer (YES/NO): NO